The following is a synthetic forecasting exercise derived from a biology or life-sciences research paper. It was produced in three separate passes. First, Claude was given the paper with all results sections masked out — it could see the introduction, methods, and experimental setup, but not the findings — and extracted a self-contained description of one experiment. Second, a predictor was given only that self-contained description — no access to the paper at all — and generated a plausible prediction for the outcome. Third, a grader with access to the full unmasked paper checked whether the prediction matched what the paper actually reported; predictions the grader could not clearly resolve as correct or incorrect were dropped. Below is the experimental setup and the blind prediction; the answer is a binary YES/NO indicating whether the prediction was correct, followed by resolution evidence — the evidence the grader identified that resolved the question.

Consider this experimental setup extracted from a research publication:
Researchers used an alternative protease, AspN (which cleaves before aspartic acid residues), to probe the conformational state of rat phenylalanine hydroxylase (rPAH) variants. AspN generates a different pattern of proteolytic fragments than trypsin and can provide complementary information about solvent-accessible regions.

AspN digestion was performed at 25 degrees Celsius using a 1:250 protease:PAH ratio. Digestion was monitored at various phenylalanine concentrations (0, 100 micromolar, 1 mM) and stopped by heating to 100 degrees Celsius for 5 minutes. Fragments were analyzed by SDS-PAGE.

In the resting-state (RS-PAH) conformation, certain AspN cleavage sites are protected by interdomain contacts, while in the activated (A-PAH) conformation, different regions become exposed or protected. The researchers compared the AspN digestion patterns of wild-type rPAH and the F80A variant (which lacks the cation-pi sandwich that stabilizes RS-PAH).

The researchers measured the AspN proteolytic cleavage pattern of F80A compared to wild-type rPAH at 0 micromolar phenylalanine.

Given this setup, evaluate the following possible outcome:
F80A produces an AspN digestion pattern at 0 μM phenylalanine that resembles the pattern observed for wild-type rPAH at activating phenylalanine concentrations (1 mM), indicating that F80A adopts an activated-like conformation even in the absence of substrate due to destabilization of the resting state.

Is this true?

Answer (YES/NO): NO